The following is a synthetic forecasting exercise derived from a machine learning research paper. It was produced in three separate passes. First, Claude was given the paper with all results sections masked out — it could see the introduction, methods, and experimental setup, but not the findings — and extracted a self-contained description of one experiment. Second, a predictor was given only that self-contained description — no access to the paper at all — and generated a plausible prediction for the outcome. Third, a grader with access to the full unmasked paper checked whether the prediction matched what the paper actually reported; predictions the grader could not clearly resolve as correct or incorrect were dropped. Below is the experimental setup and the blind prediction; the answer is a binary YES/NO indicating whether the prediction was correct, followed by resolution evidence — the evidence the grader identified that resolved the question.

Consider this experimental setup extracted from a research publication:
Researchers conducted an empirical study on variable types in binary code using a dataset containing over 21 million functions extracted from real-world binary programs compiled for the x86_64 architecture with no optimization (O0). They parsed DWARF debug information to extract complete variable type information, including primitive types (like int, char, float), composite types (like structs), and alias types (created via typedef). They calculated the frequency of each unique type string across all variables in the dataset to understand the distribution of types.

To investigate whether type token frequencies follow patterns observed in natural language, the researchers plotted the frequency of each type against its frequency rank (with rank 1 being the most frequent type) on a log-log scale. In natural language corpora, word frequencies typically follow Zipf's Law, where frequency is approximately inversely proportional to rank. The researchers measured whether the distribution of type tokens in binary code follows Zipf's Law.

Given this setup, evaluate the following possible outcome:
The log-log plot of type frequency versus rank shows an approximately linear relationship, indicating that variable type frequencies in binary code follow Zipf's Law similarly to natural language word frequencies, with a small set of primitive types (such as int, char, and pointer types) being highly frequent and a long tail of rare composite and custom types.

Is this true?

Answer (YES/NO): YES